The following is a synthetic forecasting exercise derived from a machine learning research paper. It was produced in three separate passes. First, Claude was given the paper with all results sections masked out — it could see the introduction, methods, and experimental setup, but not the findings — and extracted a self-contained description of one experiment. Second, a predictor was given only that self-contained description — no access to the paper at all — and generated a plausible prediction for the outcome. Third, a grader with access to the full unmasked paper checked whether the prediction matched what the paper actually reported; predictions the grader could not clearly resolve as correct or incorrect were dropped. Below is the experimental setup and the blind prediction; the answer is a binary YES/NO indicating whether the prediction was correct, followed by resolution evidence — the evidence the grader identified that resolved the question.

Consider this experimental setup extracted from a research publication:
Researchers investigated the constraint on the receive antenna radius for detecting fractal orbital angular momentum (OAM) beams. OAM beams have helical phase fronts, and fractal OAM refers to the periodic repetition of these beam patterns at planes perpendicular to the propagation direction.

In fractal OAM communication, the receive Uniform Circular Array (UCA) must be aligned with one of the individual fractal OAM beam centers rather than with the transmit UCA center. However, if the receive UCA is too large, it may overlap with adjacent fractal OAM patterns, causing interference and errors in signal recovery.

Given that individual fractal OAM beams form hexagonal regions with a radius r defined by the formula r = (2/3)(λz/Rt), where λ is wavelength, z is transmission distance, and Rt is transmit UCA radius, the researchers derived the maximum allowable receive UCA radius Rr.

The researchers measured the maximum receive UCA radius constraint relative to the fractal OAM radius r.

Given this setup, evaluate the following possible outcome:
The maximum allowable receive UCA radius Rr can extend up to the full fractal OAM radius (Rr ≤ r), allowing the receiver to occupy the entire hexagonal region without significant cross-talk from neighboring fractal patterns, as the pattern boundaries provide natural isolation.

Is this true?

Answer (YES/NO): NO